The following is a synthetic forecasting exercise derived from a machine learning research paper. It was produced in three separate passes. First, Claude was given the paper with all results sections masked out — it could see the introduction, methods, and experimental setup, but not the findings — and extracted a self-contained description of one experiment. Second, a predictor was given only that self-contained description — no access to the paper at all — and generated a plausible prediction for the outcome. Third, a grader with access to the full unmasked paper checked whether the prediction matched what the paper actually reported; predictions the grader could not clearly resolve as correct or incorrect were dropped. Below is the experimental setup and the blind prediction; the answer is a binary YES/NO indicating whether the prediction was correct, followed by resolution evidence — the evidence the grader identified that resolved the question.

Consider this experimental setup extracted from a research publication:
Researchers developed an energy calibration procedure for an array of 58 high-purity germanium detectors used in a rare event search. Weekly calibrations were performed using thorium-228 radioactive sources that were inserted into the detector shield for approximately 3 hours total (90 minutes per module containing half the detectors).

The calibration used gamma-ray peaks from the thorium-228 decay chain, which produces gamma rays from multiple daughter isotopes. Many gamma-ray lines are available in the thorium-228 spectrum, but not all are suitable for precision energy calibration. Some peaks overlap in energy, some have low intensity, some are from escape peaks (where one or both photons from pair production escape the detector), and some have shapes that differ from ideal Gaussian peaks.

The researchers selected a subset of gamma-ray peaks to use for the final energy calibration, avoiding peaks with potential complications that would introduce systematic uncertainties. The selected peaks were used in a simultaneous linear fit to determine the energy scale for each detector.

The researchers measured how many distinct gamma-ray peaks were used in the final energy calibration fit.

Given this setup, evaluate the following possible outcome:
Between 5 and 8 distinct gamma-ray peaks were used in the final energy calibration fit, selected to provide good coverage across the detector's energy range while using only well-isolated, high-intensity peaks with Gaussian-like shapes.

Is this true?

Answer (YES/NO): YES